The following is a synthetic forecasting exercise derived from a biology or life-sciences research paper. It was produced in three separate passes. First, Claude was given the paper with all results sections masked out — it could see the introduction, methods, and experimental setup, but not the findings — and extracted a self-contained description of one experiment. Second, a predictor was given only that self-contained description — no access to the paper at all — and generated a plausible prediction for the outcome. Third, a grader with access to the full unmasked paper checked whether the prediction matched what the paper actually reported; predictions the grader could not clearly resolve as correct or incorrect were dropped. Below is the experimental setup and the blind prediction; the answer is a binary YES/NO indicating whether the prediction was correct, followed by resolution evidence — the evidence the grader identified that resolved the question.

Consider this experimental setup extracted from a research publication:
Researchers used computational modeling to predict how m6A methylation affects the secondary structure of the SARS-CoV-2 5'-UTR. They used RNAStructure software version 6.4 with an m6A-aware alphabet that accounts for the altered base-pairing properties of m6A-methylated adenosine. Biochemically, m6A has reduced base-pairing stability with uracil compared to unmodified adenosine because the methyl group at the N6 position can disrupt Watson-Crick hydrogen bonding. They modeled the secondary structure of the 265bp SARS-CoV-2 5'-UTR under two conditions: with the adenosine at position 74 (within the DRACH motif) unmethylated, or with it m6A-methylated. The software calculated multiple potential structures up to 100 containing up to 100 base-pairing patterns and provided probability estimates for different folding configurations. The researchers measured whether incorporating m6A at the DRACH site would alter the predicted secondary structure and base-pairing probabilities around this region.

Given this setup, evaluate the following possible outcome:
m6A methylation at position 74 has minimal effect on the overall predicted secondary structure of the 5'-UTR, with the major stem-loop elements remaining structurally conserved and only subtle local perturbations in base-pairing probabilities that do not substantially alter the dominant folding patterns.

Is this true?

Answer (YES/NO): NO